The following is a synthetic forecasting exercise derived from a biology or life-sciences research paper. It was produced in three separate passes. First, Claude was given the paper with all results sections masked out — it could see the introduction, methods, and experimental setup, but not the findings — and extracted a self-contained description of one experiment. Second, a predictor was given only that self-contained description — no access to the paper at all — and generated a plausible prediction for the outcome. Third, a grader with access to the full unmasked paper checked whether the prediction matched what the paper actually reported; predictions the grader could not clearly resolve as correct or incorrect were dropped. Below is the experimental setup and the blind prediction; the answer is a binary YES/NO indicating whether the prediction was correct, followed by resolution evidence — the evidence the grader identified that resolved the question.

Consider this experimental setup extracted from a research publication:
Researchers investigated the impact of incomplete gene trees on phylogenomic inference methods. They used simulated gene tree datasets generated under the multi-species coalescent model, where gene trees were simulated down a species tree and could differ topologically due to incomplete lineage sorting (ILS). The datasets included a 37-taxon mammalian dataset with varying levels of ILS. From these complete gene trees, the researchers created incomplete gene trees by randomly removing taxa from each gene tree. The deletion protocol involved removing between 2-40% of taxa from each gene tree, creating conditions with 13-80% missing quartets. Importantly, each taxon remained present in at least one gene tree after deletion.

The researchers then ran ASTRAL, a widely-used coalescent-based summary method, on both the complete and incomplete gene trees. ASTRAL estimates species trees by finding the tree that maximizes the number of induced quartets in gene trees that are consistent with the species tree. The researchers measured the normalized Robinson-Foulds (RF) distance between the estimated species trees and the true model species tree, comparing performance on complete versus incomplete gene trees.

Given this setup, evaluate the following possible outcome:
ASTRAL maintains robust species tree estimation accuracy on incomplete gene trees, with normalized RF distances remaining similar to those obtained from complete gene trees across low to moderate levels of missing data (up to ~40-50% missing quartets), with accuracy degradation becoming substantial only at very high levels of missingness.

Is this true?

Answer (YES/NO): NO